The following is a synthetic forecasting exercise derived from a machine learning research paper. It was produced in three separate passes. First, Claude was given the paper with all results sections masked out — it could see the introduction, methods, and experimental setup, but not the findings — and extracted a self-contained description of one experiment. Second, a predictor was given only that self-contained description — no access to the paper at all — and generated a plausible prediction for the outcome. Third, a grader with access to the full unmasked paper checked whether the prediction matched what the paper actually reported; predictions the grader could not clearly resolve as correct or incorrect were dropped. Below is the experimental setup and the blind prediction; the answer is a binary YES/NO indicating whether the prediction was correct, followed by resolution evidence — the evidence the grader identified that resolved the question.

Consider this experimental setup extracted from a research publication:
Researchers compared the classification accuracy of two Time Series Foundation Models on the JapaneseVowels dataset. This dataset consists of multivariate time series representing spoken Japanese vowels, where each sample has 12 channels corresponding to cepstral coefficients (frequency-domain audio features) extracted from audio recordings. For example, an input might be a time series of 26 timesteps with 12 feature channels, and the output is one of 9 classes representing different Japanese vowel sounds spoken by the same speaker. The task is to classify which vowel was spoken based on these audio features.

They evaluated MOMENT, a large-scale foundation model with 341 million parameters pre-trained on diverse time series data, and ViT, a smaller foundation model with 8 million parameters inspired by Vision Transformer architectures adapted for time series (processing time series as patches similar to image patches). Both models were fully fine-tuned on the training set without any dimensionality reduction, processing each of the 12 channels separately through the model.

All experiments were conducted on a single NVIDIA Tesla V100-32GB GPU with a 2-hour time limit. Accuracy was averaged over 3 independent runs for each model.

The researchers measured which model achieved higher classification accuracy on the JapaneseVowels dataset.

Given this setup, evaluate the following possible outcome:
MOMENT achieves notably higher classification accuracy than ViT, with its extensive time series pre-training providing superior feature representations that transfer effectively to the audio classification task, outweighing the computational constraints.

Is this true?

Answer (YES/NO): NO